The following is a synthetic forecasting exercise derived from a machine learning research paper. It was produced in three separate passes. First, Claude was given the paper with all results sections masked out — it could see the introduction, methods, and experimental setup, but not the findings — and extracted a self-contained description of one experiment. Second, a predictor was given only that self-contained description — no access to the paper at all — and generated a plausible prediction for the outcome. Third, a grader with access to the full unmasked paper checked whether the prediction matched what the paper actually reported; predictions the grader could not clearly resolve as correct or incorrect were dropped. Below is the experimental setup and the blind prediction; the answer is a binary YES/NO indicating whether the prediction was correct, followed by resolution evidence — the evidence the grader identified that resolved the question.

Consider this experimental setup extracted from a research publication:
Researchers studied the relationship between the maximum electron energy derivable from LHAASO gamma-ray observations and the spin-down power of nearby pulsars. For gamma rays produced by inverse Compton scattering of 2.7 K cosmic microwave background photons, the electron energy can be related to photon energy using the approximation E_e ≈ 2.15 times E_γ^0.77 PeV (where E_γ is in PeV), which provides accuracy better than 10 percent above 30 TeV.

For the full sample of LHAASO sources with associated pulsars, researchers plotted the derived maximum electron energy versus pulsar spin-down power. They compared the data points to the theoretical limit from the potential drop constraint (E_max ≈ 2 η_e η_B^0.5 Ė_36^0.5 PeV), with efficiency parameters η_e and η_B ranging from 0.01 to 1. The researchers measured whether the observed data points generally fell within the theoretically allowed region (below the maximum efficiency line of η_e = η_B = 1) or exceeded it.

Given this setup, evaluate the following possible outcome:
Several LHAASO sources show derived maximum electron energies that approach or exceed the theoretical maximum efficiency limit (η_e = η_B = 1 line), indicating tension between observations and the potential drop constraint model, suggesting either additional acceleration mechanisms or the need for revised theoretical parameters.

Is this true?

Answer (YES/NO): NO